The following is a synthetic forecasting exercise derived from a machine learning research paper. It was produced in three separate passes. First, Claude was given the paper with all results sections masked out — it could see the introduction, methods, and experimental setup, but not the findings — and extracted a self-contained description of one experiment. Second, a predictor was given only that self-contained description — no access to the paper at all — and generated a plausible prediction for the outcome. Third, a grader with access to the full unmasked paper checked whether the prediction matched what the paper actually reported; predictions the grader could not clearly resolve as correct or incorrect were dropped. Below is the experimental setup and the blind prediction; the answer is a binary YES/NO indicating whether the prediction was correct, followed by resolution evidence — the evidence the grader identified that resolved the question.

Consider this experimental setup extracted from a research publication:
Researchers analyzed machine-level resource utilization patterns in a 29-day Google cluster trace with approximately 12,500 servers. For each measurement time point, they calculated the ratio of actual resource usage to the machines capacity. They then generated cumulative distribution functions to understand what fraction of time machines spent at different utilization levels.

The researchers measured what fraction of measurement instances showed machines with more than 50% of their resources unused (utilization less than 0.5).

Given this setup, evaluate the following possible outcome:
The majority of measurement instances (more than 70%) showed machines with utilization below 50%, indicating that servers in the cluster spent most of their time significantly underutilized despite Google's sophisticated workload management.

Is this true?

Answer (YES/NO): NO